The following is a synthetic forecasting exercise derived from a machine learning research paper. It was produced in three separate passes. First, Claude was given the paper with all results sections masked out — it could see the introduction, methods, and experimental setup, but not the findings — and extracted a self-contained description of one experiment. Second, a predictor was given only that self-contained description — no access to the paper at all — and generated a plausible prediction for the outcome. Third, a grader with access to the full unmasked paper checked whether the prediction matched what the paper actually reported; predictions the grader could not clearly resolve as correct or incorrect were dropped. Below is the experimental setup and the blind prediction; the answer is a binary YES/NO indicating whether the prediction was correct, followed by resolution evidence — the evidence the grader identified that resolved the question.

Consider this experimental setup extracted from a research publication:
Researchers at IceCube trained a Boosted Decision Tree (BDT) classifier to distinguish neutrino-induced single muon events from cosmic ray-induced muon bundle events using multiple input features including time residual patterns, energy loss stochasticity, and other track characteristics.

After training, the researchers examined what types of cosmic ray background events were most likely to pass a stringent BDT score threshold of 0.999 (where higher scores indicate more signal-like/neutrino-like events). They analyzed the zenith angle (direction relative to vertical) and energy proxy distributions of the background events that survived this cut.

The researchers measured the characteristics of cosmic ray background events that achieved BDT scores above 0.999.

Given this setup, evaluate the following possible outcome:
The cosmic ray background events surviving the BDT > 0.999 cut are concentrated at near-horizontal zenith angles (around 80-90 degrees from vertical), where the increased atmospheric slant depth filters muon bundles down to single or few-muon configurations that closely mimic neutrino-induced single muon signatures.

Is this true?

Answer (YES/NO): NO